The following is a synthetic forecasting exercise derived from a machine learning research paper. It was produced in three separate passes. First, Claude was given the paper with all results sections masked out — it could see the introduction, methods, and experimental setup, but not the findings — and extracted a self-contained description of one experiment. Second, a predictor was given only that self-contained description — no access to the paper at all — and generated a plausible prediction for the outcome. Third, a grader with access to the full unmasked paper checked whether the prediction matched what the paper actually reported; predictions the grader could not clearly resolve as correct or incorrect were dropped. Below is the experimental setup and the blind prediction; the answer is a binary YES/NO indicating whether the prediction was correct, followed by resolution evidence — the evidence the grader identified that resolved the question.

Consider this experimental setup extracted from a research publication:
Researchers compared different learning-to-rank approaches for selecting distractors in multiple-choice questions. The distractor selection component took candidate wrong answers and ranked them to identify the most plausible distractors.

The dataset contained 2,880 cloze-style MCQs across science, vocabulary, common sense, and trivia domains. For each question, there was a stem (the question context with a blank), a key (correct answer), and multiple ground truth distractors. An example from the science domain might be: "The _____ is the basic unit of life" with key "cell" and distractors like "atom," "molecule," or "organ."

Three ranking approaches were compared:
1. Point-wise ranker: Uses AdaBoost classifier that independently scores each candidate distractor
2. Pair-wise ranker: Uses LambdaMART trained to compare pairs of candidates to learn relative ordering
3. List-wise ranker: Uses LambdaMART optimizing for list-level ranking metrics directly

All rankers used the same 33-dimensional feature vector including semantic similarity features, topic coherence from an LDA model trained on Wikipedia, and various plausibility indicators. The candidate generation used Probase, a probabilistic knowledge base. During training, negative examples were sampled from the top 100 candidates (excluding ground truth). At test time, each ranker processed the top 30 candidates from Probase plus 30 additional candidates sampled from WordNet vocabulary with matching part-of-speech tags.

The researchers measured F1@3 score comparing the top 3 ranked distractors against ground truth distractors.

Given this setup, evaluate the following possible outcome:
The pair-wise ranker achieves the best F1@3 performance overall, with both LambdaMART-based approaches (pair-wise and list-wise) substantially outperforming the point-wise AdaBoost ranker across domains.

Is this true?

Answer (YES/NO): YES